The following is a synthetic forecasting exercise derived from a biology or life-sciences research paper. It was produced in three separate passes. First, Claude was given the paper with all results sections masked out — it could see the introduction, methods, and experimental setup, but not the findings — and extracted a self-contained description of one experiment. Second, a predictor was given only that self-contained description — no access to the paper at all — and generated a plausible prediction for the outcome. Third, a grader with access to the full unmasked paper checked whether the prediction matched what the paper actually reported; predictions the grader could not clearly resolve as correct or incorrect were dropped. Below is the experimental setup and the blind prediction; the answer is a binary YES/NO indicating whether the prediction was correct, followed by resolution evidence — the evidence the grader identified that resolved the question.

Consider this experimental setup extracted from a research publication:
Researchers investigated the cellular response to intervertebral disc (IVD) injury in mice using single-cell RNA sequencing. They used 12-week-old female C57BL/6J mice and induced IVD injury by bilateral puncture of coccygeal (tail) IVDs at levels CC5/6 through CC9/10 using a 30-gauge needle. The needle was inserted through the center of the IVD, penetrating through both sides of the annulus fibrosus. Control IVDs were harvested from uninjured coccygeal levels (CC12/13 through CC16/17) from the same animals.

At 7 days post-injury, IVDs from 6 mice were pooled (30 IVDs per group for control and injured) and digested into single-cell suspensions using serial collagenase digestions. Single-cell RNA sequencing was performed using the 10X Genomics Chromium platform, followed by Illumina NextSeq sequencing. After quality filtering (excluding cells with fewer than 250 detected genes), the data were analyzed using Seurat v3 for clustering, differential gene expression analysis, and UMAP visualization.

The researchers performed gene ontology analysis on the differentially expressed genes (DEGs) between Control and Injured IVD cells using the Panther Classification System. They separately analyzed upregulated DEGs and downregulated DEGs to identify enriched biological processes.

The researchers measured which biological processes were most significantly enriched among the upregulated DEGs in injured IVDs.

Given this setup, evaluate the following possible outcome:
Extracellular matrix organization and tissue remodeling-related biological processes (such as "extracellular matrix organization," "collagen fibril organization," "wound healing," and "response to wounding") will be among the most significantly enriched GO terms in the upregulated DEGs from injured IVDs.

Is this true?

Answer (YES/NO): NO